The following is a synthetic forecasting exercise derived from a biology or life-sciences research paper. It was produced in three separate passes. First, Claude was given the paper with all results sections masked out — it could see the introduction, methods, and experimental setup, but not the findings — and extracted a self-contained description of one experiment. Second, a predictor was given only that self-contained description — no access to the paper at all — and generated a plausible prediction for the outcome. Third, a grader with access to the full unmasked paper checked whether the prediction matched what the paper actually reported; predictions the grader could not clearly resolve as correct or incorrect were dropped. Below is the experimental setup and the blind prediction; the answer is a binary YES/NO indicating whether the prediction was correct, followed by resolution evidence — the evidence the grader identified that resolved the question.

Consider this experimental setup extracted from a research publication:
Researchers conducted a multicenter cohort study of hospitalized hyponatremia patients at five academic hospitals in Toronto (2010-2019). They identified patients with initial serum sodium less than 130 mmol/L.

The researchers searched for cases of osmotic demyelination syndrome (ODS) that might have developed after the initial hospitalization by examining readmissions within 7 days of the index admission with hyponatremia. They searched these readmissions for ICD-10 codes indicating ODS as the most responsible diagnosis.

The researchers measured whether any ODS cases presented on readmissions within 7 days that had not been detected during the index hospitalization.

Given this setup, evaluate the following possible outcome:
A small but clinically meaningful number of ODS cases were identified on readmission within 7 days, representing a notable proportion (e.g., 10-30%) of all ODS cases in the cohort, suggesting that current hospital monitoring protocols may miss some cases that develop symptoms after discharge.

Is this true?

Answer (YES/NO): NO